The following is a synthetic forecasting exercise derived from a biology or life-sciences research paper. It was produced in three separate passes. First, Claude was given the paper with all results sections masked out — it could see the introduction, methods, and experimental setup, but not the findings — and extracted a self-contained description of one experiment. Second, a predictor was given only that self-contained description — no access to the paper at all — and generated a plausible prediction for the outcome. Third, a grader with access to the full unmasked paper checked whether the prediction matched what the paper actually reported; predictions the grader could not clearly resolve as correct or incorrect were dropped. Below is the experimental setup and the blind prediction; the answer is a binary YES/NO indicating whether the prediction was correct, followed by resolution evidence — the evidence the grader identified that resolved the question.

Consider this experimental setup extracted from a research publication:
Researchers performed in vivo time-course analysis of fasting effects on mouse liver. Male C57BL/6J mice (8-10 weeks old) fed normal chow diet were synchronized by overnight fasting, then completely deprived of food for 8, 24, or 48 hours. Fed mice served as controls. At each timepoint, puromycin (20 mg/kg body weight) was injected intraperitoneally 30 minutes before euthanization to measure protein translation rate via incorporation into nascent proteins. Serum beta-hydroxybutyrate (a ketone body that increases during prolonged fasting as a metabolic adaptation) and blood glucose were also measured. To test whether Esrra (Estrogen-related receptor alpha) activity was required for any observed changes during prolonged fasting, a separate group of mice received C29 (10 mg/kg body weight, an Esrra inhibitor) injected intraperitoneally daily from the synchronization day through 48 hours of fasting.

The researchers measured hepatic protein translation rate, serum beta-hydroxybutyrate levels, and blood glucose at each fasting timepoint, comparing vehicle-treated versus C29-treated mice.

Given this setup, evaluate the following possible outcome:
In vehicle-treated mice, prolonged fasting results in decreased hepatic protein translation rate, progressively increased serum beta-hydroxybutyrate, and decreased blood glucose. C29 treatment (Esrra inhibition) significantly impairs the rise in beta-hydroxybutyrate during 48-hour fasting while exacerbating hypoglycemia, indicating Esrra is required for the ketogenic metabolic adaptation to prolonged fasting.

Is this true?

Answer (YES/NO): NO